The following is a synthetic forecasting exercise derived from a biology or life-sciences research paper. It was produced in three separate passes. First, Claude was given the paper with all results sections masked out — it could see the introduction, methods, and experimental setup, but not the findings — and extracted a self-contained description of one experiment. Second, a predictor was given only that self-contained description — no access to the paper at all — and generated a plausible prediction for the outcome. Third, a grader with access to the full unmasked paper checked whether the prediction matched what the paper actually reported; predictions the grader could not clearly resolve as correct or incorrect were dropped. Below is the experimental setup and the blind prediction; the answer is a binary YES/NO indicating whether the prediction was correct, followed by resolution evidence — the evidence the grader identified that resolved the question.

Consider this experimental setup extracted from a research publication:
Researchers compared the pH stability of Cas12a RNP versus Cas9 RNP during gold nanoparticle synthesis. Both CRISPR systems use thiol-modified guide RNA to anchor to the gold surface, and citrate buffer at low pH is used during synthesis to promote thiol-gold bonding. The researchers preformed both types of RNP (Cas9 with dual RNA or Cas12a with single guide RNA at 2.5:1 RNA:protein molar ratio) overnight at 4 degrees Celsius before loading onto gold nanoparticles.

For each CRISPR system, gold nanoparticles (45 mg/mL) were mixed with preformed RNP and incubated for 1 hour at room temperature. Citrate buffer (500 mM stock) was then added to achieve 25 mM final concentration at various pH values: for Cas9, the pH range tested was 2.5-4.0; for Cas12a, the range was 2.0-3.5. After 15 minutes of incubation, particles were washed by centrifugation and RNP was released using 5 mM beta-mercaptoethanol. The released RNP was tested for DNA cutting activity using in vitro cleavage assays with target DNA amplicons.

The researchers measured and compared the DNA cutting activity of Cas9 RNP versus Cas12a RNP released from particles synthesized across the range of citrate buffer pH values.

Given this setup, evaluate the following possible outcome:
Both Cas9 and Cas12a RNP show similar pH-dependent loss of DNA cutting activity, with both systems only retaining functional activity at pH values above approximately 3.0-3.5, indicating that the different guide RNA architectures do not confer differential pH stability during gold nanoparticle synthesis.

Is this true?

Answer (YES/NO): NO